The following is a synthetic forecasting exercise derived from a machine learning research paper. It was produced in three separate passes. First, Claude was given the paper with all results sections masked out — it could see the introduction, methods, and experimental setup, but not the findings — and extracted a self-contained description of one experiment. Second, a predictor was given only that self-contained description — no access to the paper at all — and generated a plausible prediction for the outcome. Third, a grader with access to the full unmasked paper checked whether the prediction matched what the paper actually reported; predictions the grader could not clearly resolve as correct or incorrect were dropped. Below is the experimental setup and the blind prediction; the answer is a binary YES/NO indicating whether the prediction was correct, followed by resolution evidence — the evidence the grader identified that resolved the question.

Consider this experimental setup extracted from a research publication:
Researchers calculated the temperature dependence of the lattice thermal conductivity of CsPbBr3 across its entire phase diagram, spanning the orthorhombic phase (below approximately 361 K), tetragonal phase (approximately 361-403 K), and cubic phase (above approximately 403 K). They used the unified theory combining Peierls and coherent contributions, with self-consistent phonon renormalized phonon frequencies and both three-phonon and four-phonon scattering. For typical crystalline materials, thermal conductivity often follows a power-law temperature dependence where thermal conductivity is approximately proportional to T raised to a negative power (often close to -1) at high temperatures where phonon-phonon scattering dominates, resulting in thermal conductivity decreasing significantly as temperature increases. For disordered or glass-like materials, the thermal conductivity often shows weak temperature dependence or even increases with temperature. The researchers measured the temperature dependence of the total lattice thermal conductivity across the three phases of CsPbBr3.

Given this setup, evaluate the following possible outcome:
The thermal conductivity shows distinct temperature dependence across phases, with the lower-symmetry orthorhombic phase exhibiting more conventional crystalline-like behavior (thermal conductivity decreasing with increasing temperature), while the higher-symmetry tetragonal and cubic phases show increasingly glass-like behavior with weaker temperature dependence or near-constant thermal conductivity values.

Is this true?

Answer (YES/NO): NO